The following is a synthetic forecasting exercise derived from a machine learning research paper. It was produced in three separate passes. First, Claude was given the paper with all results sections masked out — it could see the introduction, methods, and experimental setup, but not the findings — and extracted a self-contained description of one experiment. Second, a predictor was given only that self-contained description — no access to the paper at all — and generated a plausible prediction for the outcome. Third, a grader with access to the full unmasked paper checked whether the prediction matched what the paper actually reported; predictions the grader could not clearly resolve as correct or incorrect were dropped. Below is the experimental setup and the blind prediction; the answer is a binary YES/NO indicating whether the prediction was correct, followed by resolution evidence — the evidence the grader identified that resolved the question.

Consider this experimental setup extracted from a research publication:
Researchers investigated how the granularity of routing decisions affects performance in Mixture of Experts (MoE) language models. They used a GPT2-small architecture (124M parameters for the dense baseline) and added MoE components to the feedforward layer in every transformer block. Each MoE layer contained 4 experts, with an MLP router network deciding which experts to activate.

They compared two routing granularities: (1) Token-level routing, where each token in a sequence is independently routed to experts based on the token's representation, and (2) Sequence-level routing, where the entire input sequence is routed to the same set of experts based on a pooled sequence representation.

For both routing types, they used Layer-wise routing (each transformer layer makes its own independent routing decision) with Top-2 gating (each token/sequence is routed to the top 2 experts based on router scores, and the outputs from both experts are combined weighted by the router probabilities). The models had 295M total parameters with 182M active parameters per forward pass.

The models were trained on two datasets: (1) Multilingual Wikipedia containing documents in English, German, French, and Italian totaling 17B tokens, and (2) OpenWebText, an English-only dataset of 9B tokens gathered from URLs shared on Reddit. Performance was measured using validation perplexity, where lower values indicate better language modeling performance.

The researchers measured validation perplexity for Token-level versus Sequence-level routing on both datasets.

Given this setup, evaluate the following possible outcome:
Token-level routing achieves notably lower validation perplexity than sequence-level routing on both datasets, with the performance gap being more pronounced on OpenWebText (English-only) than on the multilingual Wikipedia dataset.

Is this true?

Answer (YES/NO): YES